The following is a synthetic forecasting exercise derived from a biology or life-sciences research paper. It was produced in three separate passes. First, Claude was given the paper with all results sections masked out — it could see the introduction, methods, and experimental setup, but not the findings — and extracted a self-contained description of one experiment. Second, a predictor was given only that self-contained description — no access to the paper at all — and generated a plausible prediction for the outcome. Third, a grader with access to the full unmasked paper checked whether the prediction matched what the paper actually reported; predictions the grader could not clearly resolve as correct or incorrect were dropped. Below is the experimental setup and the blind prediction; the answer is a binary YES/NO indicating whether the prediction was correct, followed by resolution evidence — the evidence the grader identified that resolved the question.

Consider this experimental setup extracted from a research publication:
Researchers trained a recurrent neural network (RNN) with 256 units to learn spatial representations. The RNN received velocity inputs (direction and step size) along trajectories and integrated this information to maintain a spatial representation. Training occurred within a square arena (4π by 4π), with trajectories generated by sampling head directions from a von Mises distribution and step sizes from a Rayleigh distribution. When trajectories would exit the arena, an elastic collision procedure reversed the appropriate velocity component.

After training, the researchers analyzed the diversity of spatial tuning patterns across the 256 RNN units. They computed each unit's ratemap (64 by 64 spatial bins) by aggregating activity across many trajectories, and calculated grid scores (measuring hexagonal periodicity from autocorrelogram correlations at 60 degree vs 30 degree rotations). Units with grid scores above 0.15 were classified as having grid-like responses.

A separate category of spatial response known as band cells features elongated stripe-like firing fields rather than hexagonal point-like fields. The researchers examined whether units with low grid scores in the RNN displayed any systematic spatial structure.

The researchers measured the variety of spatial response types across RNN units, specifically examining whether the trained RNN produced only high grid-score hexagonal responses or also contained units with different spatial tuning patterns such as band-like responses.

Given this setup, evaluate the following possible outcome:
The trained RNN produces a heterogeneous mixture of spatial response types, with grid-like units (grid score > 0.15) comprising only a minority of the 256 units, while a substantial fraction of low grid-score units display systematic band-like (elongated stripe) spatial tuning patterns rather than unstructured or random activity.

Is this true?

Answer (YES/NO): NO